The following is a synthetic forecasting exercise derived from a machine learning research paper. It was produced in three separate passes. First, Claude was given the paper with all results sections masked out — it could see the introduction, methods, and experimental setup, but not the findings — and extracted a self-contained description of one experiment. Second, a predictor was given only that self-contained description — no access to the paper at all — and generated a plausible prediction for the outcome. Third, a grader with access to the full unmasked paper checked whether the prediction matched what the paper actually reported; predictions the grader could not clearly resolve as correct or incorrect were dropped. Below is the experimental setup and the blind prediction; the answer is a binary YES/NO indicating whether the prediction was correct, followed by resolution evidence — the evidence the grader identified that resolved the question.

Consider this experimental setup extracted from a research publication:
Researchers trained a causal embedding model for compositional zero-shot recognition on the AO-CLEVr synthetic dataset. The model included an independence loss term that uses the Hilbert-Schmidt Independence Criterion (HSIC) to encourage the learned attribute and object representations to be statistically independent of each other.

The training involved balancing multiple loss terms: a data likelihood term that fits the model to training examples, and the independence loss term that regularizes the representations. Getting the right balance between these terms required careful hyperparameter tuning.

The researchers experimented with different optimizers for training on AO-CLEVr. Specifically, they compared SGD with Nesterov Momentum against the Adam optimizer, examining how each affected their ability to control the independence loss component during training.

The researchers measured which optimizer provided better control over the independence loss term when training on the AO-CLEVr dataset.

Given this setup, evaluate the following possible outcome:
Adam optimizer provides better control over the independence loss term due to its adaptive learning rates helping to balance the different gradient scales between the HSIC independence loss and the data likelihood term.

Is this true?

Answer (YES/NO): NO